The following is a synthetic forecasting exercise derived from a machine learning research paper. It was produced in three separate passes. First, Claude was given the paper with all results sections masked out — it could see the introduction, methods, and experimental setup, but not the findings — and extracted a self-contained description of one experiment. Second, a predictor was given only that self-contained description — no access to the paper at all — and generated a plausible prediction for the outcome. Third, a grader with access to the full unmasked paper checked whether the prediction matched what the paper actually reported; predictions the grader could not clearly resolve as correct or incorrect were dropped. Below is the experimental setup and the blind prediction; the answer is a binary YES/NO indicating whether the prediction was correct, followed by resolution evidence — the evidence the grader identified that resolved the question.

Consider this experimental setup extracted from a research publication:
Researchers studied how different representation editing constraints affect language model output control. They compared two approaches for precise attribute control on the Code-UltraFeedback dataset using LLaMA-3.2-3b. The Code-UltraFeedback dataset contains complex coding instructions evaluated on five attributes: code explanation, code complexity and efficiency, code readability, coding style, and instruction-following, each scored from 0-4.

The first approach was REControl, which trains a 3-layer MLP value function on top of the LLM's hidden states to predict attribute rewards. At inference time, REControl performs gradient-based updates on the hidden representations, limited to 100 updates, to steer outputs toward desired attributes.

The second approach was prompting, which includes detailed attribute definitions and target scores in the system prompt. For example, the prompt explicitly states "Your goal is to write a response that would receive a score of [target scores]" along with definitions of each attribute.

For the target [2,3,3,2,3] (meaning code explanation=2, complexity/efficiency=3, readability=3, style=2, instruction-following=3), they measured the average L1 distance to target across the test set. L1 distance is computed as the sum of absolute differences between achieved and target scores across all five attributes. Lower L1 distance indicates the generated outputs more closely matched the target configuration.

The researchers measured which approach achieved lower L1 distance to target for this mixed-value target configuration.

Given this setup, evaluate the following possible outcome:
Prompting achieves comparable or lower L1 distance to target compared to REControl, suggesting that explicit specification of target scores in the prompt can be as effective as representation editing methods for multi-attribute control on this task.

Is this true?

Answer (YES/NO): NO